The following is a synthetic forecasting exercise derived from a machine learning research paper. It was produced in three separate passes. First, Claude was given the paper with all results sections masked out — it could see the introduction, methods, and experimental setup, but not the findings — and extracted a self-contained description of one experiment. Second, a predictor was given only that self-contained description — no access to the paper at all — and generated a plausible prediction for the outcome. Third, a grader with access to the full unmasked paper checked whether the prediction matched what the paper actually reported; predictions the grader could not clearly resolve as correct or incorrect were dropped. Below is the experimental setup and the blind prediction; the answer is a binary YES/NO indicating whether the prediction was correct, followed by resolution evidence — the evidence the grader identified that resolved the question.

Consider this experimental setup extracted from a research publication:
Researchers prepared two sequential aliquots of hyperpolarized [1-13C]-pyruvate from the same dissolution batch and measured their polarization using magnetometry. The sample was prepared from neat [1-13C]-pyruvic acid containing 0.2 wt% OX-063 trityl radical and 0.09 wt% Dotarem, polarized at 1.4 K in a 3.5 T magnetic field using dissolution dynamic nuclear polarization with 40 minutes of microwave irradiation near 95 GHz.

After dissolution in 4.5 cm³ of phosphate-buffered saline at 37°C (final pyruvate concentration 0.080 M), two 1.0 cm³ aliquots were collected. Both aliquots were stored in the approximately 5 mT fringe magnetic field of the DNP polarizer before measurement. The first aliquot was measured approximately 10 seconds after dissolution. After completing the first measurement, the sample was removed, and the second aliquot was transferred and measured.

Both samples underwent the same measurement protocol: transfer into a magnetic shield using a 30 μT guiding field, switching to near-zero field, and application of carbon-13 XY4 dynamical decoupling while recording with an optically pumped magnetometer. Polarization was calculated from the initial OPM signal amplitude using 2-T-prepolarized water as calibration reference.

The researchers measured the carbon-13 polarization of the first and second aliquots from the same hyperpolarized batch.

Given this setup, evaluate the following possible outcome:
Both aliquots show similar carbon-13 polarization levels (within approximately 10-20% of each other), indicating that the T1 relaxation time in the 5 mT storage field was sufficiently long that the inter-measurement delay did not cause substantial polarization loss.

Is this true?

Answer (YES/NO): NO